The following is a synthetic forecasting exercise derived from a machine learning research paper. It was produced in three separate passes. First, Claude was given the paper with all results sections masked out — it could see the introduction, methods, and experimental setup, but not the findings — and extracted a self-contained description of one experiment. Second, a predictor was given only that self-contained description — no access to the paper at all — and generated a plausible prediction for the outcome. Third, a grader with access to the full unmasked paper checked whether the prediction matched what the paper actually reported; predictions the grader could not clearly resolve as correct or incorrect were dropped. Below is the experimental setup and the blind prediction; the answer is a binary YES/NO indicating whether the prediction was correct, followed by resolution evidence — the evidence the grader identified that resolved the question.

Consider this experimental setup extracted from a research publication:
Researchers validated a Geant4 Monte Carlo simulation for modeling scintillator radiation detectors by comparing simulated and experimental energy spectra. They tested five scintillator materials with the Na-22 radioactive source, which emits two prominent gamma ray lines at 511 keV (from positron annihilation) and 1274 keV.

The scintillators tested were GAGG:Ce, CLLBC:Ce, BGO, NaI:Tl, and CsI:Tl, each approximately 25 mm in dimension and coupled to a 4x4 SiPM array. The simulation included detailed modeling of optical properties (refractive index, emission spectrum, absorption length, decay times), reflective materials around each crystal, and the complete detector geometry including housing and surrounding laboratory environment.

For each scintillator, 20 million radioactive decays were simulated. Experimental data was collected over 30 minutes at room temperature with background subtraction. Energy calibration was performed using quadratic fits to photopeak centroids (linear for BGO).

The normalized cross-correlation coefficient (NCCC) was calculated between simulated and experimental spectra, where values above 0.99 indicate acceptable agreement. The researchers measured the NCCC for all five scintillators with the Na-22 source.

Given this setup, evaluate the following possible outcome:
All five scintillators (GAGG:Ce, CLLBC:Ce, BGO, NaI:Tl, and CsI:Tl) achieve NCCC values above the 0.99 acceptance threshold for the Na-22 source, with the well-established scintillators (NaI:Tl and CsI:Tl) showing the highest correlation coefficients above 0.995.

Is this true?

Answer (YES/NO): NO